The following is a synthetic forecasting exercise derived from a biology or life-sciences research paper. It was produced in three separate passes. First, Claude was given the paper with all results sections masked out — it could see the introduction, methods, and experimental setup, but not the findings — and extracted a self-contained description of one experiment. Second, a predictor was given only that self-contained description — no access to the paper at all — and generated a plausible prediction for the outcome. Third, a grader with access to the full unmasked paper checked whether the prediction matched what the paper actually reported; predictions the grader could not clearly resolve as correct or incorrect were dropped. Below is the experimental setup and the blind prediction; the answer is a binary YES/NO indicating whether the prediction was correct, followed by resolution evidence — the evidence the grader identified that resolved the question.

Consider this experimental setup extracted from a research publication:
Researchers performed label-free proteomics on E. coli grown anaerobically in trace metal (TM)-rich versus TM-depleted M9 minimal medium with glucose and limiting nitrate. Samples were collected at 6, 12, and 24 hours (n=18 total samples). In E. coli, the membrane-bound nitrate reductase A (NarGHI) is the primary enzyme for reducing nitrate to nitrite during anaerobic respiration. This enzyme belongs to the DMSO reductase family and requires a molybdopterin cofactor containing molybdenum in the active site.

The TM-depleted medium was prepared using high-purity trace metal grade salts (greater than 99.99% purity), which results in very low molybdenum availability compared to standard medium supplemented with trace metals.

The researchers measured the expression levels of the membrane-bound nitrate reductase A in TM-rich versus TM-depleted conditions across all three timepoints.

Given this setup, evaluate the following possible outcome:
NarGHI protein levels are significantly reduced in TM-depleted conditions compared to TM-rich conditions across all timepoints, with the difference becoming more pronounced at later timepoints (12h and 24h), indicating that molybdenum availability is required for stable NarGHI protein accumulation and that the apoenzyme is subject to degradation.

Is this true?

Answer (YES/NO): NO